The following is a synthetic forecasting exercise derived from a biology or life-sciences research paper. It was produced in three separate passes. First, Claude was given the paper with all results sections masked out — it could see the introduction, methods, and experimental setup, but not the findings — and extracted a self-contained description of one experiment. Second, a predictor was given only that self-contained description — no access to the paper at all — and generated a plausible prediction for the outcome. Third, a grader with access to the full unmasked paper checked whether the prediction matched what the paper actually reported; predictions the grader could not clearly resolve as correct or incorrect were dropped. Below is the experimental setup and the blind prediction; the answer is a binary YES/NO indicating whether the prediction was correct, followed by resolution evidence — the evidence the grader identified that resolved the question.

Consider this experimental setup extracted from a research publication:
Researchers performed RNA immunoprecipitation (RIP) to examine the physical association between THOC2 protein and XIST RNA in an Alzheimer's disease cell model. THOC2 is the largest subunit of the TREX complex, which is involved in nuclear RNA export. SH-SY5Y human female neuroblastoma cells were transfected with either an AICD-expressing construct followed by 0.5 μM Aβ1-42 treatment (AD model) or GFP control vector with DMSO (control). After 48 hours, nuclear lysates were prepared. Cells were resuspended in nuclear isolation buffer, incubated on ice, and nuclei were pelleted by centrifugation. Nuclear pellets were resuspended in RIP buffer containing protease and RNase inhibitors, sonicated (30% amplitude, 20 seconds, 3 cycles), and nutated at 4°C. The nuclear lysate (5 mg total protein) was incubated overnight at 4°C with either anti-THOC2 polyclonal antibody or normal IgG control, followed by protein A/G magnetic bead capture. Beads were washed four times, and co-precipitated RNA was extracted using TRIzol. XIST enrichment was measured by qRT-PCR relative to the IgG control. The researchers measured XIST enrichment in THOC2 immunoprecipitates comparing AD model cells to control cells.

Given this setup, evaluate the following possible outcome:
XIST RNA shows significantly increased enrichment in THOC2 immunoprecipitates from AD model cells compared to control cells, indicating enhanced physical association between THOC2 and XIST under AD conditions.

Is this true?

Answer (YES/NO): YES